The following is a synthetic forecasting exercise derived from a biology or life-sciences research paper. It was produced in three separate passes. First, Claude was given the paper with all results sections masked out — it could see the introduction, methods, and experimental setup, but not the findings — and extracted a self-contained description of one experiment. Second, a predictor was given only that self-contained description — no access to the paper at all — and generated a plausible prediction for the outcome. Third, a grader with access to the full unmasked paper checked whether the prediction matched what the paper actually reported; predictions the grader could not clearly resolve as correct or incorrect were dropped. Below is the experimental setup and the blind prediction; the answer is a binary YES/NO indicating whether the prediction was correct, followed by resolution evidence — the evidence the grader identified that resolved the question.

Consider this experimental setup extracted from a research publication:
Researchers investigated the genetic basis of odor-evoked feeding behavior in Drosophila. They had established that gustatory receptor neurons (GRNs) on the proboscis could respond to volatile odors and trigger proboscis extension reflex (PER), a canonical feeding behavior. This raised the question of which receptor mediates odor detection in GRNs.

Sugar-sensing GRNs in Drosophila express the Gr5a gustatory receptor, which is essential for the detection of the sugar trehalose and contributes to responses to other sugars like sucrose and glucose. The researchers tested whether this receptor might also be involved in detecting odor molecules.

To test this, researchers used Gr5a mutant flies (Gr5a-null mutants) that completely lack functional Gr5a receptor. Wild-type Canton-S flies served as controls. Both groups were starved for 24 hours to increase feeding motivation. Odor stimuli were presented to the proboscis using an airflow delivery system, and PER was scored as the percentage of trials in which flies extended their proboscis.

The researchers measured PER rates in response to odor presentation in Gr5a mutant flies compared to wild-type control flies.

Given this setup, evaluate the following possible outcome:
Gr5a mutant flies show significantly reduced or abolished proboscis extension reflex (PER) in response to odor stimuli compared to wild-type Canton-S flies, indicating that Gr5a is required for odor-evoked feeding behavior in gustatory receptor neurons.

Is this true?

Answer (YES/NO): YES